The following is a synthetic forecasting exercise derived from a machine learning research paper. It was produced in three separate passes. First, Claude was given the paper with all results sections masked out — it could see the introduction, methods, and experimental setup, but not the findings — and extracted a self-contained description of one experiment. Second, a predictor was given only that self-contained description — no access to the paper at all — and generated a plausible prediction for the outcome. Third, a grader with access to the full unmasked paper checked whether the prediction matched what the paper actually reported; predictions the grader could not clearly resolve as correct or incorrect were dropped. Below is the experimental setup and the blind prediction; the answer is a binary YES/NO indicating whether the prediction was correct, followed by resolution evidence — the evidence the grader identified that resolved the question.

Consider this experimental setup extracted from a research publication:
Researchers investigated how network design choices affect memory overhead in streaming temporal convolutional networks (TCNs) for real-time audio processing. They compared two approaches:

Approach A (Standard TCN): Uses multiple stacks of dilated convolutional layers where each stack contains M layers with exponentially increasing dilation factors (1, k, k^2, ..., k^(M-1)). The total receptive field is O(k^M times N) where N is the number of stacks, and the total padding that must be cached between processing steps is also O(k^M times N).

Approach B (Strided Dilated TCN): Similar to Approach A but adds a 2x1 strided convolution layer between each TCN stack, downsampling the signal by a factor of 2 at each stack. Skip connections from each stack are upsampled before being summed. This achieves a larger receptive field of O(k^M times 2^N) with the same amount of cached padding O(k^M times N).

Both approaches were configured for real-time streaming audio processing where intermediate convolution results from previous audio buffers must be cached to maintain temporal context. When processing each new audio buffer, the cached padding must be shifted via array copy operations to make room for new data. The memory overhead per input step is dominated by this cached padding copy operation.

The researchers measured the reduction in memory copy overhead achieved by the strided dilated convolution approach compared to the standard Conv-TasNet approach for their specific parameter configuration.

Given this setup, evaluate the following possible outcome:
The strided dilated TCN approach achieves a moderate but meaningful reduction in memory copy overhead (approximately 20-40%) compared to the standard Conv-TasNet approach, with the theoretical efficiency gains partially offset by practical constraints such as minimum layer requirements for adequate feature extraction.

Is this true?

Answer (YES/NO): NO